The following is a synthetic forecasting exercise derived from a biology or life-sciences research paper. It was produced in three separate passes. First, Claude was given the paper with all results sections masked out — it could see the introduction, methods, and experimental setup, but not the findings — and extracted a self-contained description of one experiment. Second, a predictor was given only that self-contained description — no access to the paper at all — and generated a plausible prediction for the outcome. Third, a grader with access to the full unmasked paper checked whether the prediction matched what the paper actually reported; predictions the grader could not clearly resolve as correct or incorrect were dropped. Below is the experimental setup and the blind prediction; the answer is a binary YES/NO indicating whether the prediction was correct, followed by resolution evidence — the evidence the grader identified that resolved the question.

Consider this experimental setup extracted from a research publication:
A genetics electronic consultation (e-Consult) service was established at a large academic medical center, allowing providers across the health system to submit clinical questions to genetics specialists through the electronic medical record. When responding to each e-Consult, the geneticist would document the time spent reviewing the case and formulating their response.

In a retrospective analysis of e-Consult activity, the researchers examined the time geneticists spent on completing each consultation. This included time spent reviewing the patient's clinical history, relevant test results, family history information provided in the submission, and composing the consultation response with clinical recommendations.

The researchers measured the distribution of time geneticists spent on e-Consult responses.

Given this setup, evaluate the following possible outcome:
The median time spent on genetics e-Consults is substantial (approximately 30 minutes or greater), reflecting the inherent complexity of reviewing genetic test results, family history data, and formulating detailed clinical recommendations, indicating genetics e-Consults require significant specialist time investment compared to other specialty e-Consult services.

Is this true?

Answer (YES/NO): NO